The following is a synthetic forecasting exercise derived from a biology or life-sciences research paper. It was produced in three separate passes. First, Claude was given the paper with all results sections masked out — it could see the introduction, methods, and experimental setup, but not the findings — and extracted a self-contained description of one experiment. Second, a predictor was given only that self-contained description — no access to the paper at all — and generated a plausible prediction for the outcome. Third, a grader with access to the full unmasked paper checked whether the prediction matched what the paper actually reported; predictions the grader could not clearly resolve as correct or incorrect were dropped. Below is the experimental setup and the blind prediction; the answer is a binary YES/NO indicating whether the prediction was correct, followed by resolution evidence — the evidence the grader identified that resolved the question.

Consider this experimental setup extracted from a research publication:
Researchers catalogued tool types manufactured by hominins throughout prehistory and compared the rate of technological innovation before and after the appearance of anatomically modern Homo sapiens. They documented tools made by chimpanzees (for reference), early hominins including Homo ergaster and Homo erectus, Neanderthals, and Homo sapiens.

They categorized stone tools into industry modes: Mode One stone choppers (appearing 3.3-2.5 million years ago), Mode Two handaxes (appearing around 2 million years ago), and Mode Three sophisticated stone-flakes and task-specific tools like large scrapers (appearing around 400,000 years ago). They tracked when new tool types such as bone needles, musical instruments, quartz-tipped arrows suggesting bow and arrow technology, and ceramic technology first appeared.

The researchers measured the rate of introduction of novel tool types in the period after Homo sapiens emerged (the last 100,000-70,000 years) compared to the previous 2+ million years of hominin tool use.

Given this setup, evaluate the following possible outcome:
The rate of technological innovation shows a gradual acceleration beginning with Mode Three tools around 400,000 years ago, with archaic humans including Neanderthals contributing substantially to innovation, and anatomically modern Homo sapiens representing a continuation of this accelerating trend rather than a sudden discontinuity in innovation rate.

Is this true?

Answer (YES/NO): NO